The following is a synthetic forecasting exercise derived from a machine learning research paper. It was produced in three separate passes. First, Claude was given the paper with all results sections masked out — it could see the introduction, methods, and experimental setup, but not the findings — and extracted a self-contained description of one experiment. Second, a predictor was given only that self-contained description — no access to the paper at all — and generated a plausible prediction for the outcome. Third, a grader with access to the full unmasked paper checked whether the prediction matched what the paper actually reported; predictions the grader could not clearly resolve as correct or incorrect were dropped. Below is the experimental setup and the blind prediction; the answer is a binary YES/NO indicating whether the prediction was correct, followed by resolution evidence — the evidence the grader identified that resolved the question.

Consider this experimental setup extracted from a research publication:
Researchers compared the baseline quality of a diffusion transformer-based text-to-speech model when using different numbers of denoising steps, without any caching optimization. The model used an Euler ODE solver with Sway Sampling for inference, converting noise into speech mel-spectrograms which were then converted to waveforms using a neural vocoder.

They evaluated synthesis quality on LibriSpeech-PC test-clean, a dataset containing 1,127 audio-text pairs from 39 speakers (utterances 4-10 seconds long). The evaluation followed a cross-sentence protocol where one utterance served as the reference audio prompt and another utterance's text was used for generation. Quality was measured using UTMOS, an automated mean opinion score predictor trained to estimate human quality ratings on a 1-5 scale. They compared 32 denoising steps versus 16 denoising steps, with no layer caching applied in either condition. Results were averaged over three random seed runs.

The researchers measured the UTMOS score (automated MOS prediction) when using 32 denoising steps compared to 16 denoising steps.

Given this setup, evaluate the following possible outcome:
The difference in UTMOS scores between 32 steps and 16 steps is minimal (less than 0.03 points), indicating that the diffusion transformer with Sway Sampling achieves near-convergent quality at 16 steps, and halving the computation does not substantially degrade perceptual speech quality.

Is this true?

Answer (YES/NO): NO